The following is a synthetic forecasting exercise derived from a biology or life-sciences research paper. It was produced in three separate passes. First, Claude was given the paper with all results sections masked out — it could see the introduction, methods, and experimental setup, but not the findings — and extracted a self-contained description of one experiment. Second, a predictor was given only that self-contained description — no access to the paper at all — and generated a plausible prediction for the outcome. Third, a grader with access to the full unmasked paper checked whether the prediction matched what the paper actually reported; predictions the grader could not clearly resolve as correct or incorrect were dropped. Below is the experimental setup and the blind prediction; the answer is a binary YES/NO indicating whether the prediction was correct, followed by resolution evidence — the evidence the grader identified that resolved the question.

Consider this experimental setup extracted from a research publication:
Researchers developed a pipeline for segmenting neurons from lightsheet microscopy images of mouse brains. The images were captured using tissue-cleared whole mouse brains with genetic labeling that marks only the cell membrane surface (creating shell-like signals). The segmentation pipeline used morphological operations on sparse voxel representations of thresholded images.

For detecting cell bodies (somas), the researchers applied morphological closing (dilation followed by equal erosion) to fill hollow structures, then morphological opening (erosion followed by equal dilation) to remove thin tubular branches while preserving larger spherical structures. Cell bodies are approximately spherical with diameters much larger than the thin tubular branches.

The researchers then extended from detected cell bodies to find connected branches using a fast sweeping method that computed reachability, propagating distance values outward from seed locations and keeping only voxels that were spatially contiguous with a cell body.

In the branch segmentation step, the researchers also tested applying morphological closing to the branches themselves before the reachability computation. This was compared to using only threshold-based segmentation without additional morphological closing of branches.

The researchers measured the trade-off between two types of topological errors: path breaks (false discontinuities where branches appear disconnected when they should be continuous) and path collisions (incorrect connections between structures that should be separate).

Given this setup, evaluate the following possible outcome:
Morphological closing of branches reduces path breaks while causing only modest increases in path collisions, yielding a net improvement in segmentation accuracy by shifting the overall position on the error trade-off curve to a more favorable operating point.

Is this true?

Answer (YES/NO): NO